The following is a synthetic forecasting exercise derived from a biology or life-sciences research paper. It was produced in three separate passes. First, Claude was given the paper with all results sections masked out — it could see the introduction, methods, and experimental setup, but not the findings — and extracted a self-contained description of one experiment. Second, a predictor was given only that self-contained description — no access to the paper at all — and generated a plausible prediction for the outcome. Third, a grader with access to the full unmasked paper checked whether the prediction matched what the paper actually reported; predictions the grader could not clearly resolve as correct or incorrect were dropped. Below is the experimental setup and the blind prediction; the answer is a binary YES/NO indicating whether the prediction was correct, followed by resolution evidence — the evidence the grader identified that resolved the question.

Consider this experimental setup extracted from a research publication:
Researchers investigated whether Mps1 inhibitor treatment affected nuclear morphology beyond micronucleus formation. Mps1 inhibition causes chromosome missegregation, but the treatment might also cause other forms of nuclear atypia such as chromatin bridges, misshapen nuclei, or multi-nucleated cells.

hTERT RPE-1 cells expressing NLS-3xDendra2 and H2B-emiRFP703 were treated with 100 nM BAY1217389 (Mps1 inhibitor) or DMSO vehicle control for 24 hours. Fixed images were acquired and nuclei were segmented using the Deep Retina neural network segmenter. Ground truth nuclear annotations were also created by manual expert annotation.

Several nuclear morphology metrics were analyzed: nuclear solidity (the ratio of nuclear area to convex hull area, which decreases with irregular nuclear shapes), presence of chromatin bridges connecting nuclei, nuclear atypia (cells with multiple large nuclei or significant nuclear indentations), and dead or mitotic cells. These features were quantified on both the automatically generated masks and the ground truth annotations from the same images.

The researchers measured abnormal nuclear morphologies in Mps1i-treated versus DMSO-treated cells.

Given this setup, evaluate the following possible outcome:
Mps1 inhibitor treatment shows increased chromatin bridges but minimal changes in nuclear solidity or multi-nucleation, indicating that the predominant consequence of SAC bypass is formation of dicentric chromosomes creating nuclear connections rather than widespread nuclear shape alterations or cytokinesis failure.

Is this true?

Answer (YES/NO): NO